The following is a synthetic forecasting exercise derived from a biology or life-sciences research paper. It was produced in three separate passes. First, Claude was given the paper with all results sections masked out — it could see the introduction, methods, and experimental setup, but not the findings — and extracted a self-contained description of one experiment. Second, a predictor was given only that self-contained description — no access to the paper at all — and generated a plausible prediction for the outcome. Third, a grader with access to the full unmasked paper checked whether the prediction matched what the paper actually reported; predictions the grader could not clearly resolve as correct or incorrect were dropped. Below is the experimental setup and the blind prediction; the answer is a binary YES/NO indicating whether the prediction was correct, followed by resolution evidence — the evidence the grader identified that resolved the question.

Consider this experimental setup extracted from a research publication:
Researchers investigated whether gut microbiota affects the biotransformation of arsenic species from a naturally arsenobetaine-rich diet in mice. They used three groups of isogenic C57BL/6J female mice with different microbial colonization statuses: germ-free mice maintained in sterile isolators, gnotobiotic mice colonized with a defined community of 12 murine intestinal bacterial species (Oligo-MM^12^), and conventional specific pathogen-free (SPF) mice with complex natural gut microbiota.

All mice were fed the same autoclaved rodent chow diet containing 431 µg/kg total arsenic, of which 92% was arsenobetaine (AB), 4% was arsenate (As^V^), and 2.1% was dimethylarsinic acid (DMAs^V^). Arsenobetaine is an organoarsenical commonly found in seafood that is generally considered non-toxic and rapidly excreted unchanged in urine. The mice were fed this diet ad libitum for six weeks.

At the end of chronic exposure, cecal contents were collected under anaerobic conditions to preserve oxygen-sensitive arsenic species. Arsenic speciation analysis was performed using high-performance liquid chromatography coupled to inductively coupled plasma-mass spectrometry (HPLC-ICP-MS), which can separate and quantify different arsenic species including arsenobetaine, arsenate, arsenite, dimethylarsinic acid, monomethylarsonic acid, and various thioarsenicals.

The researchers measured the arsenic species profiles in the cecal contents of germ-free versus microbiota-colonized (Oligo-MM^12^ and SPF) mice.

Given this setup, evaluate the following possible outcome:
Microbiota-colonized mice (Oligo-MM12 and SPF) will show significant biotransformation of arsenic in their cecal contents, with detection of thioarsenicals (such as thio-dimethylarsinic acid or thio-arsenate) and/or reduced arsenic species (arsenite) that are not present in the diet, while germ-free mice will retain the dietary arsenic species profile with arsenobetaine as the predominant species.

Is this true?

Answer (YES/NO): NO